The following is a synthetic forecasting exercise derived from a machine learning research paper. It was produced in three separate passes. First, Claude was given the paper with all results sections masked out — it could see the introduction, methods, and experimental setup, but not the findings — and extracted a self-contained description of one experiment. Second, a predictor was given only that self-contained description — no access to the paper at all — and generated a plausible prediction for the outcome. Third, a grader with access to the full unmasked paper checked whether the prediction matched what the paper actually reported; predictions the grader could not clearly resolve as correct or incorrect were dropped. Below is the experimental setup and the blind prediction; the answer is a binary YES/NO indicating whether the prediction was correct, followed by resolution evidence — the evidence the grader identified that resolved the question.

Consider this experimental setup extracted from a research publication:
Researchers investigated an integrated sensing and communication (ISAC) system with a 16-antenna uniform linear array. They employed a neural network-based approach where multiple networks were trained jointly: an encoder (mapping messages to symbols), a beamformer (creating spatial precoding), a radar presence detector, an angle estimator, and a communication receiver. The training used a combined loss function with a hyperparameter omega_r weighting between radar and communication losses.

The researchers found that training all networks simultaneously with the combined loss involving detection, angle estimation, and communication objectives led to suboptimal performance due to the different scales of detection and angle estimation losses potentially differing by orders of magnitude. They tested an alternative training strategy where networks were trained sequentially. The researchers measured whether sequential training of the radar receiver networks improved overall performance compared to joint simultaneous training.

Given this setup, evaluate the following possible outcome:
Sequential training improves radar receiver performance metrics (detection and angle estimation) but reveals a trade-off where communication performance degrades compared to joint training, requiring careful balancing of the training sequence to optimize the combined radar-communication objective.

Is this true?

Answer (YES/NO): NO